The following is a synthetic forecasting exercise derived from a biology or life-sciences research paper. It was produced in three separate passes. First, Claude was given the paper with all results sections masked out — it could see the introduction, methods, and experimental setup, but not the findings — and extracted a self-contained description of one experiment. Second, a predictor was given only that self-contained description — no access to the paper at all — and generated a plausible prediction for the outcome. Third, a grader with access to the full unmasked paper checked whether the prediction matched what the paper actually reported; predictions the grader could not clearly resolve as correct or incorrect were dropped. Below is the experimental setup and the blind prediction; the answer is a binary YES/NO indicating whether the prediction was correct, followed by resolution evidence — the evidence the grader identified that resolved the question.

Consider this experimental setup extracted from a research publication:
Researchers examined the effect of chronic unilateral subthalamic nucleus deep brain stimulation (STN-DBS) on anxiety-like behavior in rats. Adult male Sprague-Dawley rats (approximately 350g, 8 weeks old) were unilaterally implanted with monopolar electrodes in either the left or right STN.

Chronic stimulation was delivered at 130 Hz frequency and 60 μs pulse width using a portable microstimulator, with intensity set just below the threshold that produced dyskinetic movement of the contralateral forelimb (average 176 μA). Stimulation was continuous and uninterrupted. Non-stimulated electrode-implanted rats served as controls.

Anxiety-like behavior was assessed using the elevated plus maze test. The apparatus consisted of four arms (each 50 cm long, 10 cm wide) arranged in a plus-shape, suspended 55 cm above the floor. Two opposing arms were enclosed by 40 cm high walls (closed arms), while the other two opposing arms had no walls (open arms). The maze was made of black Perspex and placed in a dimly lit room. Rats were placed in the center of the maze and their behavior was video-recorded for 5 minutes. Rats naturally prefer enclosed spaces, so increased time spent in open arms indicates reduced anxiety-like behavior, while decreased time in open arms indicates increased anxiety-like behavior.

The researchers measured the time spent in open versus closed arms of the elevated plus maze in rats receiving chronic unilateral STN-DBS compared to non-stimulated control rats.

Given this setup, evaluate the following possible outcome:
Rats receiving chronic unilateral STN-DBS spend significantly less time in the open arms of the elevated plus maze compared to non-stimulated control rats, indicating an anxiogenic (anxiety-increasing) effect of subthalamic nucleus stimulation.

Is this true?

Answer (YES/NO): NO